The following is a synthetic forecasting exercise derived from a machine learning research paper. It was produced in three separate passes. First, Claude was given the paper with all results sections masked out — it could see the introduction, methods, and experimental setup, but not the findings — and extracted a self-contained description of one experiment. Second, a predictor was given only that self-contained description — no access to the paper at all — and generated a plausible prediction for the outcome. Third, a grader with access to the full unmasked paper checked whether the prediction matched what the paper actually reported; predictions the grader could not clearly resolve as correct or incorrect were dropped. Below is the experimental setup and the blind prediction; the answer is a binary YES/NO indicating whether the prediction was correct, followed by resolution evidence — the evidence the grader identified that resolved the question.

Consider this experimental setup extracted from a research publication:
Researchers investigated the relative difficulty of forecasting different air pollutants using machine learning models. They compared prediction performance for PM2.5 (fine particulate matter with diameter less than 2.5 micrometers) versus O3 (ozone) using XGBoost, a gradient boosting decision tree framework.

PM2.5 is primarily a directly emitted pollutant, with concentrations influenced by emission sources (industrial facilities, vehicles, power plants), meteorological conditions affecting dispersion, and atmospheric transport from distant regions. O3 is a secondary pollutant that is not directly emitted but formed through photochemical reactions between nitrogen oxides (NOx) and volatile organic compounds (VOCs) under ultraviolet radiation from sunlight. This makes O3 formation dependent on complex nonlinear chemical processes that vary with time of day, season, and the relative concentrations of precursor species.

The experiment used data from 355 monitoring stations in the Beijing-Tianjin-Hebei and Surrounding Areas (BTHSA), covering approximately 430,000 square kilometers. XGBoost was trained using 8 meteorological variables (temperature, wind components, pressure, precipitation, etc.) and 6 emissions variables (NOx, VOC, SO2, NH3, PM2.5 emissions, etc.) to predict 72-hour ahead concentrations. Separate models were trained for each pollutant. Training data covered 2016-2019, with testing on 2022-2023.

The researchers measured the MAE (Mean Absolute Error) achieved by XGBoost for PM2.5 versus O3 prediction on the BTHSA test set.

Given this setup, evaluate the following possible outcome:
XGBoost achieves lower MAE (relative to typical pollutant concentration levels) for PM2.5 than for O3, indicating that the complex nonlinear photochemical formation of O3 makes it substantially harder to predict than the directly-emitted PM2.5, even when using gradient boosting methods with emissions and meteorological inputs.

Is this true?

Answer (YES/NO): NO